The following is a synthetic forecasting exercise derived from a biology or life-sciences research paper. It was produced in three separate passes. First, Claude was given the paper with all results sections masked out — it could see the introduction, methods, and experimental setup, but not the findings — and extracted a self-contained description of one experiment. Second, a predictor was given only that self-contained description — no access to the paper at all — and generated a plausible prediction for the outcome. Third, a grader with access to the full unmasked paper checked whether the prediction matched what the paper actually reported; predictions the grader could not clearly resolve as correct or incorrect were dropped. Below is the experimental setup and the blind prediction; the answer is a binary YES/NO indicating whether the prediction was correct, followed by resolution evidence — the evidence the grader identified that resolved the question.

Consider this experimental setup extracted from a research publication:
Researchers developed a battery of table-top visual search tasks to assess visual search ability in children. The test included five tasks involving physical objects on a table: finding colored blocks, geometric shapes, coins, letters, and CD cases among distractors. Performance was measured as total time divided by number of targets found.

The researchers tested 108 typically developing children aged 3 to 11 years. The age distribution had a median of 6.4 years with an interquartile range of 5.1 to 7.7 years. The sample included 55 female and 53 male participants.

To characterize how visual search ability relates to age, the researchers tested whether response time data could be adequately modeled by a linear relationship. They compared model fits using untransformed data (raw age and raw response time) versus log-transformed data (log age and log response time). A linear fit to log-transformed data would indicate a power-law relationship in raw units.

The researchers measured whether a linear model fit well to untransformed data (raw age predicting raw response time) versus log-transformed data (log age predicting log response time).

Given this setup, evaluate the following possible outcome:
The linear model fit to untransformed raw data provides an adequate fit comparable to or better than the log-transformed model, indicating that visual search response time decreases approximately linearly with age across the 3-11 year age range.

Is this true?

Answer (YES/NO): NO